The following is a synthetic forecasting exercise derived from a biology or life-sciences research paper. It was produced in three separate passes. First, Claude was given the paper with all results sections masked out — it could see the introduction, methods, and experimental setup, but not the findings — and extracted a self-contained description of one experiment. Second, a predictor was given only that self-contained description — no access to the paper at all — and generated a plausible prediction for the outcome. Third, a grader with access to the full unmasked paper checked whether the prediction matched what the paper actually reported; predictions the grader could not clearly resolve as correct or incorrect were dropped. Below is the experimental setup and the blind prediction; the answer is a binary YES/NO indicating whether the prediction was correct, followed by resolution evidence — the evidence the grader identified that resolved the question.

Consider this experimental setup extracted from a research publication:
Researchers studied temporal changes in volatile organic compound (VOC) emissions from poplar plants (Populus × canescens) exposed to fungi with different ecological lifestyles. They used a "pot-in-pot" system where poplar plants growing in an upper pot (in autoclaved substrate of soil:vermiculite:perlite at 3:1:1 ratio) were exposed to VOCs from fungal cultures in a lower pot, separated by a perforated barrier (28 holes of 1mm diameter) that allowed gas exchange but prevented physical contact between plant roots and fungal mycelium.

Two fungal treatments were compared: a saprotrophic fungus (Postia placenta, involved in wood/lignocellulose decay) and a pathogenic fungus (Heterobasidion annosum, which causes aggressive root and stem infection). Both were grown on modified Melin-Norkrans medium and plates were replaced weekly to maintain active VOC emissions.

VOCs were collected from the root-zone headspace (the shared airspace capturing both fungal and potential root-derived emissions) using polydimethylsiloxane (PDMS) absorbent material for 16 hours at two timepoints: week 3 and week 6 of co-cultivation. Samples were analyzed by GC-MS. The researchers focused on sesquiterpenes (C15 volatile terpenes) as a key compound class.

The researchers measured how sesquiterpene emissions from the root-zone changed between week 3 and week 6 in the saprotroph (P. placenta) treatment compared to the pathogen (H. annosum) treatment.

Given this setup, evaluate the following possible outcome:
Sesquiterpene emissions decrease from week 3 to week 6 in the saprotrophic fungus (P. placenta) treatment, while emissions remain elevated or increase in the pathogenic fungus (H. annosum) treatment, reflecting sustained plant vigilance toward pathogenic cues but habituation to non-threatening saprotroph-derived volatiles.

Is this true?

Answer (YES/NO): NO